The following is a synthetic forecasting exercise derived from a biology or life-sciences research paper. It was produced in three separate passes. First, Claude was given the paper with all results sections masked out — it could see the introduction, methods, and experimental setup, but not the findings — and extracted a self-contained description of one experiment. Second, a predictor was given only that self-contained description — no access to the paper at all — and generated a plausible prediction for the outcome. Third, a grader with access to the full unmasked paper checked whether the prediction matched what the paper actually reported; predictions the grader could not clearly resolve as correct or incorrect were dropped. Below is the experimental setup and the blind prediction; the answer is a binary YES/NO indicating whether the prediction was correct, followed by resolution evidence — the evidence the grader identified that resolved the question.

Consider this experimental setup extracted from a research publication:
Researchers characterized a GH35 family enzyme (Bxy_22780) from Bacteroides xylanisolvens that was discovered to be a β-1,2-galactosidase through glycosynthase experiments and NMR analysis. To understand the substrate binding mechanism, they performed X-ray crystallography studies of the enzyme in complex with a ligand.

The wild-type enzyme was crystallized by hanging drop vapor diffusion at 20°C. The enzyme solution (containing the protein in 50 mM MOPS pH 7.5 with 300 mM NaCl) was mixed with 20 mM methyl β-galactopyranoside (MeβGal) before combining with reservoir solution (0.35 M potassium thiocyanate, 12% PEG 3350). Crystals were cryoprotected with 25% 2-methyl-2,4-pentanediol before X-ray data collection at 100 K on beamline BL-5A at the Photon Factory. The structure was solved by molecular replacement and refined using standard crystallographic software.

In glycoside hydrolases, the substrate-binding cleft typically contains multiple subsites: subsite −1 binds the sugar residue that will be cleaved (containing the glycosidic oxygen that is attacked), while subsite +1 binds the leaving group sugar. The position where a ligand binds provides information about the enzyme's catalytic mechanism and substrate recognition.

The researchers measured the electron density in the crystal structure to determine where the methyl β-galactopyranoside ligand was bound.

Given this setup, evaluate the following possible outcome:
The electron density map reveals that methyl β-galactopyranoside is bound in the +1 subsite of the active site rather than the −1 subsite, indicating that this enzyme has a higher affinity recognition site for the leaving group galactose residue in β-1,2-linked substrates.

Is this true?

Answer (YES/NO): YES